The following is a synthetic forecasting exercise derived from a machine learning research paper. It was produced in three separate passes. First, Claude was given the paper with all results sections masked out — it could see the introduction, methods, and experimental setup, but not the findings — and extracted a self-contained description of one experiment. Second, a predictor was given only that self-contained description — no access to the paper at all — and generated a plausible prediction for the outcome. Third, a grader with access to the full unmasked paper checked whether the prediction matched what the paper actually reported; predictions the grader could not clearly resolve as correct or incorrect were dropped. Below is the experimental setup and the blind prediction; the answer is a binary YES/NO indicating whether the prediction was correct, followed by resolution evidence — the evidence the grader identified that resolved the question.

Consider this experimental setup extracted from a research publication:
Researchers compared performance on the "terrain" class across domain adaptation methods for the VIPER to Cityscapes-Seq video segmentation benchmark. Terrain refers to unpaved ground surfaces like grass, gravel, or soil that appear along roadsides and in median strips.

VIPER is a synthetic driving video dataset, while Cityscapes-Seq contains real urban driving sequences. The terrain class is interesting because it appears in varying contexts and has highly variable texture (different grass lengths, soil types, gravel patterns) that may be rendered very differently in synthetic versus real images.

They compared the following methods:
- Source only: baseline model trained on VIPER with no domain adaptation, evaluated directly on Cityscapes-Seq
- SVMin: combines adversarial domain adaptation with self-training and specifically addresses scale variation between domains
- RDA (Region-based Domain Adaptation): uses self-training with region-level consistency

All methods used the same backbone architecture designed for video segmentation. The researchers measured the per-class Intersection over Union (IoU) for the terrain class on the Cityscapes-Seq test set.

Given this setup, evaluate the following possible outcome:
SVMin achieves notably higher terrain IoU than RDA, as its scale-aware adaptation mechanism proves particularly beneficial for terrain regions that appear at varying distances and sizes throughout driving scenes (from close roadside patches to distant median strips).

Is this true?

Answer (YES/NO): YES